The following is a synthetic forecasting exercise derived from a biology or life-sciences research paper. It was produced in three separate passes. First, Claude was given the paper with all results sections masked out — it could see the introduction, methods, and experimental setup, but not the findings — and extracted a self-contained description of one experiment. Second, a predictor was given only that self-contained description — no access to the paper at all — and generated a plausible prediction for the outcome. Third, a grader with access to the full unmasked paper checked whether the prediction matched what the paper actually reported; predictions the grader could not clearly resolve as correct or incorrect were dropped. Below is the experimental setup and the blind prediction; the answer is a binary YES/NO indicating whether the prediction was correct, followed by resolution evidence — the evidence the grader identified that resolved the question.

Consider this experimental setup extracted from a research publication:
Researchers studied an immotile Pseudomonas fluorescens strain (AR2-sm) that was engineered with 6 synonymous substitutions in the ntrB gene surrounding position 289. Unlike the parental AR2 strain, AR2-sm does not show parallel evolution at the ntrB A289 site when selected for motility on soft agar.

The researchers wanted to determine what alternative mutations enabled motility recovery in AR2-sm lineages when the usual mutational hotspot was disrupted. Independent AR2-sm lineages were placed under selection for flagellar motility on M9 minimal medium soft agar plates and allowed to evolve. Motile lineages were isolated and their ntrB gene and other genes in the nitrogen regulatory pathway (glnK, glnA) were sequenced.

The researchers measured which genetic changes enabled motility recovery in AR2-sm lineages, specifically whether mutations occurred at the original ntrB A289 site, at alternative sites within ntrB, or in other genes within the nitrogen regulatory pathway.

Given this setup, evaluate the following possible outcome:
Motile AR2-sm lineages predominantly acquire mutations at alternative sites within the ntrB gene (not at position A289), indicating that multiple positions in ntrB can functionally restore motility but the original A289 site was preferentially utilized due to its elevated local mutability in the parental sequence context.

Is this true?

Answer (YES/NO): NO